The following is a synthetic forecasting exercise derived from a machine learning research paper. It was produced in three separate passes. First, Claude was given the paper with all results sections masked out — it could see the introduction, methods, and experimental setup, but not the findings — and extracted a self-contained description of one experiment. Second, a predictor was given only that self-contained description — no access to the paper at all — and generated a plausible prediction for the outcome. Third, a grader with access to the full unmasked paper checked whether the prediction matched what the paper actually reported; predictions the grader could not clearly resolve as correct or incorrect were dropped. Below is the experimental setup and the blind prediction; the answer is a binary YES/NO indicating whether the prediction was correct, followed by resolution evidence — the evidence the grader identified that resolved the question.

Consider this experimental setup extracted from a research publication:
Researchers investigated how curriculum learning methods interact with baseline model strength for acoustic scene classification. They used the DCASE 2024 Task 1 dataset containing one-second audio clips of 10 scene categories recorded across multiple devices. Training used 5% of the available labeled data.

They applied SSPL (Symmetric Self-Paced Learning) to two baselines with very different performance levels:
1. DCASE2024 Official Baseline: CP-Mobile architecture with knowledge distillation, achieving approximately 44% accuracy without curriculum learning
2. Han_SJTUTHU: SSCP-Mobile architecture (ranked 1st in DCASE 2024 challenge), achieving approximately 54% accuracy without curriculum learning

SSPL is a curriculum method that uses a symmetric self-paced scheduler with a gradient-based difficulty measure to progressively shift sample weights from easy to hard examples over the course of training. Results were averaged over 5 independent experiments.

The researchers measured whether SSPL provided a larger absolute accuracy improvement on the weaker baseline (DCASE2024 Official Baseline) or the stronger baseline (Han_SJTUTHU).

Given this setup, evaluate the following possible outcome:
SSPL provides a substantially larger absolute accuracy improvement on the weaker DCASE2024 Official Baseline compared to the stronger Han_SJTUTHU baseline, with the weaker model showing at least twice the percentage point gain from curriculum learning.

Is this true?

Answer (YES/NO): NO